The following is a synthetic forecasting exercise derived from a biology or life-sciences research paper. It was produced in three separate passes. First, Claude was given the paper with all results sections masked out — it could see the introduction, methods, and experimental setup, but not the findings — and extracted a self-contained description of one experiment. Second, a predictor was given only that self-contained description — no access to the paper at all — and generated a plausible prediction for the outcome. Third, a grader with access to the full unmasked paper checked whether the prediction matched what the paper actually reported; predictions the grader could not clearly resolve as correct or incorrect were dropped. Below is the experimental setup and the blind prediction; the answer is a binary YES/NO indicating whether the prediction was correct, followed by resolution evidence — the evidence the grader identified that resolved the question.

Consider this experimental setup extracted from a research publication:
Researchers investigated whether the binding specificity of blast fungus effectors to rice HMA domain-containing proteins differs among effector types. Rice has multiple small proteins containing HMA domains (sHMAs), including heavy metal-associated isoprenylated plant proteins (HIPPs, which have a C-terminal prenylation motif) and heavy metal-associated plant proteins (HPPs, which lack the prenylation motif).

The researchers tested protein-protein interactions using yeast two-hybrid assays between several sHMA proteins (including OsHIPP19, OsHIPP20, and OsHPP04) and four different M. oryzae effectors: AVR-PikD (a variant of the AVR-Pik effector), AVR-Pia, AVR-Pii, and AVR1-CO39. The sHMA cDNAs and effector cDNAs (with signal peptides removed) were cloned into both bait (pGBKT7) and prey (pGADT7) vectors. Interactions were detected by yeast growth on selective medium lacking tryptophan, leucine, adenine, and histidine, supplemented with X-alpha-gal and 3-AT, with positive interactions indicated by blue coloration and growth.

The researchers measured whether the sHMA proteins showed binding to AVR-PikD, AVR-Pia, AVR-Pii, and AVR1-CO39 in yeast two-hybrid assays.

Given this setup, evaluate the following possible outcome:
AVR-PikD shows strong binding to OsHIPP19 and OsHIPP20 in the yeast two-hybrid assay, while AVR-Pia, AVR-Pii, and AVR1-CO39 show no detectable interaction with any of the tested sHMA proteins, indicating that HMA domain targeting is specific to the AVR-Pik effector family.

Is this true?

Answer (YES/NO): NO